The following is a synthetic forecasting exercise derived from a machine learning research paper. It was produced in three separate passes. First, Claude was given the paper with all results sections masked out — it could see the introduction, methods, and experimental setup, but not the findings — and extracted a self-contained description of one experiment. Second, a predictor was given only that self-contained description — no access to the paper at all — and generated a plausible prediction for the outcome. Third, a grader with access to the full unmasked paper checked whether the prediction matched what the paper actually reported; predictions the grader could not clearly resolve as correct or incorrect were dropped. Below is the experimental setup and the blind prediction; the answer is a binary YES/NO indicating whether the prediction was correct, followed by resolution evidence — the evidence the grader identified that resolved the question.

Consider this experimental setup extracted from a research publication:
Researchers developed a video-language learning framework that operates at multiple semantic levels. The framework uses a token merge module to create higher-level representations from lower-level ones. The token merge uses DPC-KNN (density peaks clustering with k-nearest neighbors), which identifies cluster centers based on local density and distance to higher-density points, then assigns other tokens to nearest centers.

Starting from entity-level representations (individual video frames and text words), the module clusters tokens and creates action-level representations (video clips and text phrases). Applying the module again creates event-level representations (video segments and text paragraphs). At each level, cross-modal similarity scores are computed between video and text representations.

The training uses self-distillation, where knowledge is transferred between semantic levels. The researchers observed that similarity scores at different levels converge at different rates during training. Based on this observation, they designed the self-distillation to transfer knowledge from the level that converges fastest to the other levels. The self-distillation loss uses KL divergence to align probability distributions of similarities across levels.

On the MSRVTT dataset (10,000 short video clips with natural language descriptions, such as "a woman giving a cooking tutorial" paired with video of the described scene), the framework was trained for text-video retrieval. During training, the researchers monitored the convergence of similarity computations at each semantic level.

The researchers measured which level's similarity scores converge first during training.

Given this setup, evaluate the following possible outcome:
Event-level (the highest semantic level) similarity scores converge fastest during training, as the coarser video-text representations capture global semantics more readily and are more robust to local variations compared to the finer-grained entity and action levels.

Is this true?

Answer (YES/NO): NO